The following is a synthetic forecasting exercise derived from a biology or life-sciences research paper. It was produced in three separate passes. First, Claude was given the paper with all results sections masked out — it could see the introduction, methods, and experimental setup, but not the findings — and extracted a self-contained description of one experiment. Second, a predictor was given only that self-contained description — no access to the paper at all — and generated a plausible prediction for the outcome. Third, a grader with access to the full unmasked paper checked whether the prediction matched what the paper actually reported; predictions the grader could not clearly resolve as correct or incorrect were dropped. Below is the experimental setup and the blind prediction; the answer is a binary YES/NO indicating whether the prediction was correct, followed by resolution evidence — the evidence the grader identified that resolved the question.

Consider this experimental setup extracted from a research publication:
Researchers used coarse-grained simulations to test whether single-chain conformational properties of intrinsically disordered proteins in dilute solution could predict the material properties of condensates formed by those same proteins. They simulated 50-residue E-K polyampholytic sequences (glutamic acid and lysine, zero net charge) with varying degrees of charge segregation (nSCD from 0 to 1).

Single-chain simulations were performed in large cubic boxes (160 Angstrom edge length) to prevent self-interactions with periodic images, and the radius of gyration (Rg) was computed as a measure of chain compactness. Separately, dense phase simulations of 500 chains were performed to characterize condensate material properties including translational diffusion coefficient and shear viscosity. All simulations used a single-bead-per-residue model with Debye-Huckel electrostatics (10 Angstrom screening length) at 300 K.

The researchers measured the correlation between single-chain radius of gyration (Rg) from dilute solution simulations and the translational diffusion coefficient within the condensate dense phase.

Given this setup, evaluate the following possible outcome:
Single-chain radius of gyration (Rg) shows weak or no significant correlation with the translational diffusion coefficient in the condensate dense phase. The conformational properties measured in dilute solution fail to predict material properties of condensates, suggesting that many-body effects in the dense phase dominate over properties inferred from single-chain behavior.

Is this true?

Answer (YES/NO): NO